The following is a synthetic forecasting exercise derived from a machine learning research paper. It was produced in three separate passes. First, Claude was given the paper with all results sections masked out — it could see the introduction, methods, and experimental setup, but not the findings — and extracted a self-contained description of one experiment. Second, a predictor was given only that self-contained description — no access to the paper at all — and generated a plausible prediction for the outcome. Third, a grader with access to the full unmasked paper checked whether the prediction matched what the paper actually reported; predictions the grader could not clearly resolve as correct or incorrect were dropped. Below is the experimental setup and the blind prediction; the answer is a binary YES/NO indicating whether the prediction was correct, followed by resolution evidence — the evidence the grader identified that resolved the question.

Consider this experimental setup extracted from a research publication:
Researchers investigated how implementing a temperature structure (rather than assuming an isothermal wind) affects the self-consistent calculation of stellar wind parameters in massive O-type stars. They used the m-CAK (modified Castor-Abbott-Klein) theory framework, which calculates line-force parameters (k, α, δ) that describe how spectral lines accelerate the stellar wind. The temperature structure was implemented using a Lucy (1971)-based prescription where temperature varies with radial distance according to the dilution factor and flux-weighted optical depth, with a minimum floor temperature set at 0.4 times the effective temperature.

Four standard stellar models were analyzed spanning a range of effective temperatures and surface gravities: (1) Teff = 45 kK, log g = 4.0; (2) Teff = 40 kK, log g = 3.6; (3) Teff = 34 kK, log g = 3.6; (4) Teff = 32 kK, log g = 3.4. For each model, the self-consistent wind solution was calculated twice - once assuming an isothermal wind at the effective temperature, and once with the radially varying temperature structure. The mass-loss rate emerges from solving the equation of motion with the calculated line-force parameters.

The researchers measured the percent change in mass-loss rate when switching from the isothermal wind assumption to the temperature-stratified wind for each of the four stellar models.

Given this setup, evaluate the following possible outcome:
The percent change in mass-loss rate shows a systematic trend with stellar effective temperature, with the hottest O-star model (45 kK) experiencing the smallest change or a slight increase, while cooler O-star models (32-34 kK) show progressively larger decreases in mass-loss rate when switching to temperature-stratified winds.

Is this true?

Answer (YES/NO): NO